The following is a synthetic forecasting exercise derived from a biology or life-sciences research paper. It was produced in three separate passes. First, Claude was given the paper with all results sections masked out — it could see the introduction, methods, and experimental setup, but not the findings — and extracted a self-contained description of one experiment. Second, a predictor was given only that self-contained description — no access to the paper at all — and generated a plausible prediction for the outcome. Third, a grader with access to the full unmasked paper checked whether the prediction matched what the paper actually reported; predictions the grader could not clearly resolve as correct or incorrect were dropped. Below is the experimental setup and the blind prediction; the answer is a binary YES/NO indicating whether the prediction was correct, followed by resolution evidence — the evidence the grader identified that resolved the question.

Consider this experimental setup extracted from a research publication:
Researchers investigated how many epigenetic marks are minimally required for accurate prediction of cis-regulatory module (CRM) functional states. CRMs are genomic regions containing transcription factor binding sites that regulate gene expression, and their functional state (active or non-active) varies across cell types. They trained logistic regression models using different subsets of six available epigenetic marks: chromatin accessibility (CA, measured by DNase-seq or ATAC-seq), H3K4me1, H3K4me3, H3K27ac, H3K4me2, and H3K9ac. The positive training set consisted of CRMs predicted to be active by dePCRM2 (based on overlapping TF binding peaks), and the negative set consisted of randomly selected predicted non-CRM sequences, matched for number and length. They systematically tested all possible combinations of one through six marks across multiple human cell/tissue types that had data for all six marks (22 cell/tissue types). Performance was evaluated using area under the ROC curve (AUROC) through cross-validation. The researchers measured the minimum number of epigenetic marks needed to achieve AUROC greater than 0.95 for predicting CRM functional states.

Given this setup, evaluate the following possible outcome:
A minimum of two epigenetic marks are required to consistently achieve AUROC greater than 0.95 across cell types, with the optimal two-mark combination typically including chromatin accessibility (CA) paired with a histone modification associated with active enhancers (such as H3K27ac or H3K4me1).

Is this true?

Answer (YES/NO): NO